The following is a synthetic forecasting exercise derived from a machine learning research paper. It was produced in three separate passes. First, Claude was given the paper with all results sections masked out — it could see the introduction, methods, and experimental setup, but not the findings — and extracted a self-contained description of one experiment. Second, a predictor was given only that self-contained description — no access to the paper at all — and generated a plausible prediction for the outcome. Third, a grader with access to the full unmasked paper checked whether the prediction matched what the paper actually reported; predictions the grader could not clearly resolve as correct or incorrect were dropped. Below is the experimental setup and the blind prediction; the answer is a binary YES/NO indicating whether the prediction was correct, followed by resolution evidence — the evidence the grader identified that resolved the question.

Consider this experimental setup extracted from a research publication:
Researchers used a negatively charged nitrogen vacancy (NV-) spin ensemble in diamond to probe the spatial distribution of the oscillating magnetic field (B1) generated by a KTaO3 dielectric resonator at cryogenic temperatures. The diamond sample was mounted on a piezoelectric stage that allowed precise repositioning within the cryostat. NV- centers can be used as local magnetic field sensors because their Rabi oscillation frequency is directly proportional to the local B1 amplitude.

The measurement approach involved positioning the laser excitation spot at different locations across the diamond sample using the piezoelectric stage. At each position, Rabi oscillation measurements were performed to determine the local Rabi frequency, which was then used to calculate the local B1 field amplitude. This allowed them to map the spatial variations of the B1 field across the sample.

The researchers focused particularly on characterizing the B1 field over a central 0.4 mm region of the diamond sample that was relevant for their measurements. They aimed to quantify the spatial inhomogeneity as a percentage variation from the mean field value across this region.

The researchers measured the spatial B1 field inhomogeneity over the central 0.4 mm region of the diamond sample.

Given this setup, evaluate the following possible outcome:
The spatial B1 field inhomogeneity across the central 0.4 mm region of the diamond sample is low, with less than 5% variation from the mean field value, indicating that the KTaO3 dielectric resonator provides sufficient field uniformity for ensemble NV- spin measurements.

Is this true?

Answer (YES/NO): NO